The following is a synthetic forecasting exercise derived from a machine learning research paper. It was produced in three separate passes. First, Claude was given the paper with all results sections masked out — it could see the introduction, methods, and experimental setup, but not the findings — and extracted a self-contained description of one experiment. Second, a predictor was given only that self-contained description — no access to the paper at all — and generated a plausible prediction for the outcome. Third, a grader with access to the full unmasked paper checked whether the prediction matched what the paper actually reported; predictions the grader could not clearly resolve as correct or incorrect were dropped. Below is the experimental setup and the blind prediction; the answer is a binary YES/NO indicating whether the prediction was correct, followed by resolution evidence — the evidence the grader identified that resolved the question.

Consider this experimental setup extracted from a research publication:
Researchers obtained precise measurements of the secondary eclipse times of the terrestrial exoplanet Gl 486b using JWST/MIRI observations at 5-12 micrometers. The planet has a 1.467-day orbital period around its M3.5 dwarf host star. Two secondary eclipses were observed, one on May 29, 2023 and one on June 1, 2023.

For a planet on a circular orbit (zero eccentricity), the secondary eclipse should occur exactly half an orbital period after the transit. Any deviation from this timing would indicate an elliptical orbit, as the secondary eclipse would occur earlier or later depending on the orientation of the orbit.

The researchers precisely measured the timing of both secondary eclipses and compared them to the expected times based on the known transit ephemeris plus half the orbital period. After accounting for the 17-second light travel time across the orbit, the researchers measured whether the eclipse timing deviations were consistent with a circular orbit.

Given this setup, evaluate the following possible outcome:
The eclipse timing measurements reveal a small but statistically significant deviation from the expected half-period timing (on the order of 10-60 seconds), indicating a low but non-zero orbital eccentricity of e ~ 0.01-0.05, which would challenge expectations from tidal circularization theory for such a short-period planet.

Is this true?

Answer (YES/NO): NO